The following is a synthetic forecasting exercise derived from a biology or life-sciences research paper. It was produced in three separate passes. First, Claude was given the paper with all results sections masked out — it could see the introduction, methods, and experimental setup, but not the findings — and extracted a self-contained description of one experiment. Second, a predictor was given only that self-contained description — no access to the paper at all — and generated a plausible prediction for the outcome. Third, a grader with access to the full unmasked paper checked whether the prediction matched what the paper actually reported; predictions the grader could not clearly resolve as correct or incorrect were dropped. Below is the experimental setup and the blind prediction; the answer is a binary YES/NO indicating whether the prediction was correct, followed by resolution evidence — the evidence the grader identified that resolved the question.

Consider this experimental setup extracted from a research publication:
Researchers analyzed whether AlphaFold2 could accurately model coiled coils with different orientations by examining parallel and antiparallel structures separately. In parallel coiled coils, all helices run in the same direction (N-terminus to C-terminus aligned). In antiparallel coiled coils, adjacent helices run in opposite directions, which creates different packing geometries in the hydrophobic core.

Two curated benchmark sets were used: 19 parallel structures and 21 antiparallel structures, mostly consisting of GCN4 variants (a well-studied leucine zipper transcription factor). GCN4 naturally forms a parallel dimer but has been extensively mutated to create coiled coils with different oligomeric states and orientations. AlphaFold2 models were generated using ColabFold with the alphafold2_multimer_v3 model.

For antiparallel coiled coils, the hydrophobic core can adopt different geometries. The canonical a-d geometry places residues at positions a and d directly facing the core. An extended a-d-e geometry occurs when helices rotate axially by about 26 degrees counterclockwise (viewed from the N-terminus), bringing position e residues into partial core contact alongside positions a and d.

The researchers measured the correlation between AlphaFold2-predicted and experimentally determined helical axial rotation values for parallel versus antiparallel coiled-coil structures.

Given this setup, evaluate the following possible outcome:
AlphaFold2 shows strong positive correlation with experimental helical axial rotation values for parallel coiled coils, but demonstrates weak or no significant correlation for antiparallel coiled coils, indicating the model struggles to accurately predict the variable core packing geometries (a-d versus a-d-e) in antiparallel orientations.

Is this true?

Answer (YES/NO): NO